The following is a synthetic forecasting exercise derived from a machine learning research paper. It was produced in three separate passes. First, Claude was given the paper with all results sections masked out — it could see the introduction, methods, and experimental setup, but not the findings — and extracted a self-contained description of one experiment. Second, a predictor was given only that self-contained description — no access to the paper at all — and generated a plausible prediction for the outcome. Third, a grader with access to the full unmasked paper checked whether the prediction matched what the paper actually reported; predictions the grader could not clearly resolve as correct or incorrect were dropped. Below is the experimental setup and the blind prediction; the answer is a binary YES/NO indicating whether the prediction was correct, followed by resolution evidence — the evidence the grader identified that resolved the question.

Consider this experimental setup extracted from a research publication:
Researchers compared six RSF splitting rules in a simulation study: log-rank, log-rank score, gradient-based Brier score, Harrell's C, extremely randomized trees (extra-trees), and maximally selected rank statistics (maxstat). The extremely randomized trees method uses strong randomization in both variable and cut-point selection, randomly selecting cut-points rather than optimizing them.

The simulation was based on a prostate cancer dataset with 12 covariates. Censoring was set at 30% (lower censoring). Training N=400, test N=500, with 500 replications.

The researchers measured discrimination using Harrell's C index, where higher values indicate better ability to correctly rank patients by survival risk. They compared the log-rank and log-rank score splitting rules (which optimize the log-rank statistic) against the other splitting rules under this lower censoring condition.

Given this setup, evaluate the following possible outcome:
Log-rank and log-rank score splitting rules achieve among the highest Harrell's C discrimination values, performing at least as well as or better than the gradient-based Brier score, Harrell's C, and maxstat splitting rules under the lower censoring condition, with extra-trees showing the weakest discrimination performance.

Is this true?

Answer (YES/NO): NO